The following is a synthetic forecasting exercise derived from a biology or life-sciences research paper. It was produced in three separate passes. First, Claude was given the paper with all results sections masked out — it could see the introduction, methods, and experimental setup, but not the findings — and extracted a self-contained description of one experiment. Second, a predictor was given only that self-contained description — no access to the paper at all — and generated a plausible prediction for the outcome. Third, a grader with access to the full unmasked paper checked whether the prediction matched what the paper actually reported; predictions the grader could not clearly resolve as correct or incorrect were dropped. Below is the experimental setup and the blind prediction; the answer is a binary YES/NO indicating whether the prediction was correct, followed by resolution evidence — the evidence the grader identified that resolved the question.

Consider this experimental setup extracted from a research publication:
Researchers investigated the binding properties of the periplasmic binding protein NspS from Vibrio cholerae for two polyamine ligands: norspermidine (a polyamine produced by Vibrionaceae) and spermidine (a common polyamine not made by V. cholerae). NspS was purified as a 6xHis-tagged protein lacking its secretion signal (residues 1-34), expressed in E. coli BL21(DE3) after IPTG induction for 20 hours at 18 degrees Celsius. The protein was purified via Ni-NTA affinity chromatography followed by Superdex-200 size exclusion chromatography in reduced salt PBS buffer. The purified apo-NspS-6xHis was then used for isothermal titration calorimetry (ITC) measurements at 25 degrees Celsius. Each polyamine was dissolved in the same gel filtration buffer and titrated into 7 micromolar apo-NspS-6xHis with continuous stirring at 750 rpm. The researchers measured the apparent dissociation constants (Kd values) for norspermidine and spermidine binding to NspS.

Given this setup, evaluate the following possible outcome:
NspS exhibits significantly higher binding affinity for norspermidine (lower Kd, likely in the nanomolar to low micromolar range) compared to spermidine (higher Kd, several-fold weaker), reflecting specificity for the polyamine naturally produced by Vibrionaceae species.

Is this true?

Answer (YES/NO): NO